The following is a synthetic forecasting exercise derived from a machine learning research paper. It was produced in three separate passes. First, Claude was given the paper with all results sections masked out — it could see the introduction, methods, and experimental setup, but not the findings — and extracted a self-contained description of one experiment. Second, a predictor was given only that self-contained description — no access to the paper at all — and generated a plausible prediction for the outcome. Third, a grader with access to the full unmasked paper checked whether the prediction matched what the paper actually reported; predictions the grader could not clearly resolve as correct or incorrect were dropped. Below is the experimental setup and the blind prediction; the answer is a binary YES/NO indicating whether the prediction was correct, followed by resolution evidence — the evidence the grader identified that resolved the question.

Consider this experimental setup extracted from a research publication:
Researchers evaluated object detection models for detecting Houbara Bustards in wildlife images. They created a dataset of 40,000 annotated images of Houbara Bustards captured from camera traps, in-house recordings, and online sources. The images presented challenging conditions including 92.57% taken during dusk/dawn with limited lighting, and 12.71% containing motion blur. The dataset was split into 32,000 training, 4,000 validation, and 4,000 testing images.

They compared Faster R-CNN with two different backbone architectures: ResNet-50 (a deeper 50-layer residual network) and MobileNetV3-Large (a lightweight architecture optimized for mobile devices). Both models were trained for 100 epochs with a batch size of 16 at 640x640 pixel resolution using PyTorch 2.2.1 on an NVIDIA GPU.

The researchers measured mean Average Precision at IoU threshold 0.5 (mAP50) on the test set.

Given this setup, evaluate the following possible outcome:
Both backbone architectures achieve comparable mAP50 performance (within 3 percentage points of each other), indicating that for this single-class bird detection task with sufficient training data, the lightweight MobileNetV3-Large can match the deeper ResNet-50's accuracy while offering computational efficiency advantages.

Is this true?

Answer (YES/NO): NO